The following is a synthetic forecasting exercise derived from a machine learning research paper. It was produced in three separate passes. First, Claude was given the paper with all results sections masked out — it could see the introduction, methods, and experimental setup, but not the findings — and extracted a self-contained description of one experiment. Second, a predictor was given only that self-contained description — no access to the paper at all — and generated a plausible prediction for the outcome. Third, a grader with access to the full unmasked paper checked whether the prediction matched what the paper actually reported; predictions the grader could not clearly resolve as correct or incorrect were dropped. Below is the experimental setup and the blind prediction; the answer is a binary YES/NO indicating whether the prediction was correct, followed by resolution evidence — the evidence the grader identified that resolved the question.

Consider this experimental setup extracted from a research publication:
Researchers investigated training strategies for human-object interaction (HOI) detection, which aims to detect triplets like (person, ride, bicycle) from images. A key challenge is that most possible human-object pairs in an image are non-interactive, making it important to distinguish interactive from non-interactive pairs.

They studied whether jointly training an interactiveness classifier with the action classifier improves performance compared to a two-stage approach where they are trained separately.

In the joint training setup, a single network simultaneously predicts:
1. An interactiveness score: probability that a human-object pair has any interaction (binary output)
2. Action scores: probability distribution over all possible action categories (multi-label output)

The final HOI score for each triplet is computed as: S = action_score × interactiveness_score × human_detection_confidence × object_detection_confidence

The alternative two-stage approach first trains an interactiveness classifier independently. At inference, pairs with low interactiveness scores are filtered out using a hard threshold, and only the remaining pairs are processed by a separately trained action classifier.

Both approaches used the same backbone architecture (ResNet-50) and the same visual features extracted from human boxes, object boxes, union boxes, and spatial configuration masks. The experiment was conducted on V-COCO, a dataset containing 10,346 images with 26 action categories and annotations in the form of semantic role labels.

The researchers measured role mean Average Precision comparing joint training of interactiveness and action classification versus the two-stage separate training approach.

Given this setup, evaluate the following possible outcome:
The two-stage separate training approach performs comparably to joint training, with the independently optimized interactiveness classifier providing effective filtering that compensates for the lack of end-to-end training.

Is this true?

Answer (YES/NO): NO